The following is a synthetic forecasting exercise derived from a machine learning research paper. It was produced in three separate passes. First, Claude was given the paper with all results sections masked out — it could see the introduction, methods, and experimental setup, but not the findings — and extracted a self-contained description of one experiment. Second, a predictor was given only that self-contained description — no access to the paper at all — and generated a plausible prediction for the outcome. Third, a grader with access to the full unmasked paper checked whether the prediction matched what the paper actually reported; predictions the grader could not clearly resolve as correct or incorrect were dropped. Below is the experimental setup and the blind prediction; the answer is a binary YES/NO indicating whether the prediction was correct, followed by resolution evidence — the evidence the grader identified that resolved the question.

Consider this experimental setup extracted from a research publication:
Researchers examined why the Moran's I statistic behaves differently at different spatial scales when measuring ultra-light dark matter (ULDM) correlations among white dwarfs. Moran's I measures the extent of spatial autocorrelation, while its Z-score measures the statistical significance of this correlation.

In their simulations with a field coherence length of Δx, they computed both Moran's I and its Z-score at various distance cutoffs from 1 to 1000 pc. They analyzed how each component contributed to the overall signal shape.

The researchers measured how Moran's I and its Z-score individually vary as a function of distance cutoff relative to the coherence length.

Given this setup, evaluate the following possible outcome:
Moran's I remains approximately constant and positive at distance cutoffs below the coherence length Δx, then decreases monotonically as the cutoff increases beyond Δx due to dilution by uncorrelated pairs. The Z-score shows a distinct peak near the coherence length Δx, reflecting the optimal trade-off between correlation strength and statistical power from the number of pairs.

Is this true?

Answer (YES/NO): NO